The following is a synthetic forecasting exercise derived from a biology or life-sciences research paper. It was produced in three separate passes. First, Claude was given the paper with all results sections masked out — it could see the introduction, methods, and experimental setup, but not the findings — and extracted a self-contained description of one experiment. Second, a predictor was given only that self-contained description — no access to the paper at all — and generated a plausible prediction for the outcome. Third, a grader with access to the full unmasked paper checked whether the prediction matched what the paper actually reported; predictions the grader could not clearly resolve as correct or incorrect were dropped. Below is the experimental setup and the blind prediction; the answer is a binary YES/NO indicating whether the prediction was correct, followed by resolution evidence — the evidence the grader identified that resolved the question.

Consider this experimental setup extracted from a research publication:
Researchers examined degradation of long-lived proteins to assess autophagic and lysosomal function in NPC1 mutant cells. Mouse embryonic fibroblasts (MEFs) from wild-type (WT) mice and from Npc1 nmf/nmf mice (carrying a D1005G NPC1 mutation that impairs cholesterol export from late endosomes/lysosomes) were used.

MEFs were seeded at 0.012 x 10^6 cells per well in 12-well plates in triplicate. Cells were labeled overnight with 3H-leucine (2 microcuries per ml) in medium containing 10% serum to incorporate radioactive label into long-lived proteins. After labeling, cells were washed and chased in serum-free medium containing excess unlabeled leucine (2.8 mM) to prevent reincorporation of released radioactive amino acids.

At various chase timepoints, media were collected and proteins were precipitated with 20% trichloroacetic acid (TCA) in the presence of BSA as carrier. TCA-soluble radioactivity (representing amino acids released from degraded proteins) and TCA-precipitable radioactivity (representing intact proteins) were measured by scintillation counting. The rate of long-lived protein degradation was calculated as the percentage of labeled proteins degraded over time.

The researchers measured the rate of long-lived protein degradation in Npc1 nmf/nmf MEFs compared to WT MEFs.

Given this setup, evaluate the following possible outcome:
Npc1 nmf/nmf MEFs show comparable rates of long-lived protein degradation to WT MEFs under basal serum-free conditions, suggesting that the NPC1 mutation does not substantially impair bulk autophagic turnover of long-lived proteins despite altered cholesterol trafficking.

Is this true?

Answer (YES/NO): YES